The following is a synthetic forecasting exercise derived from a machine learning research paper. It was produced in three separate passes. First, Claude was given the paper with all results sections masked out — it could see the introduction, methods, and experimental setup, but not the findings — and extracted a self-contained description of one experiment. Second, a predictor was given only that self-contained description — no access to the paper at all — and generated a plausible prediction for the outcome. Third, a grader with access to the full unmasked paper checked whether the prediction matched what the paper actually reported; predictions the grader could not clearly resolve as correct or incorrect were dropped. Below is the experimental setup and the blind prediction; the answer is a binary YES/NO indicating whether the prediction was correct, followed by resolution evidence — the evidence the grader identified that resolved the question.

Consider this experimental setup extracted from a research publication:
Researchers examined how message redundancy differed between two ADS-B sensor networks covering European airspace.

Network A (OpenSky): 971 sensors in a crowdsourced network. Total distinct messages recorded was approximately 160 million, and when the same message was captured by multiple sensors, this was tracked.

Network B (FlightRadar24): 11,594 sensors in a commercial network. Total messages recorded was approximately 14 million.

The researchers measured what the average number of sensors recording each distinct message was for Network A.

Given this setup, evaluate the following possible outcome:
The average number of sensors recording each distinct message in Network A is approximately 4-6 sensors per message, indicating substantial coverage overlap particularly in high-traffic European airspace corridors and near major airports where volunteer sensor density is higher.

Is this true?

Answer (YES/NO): NO